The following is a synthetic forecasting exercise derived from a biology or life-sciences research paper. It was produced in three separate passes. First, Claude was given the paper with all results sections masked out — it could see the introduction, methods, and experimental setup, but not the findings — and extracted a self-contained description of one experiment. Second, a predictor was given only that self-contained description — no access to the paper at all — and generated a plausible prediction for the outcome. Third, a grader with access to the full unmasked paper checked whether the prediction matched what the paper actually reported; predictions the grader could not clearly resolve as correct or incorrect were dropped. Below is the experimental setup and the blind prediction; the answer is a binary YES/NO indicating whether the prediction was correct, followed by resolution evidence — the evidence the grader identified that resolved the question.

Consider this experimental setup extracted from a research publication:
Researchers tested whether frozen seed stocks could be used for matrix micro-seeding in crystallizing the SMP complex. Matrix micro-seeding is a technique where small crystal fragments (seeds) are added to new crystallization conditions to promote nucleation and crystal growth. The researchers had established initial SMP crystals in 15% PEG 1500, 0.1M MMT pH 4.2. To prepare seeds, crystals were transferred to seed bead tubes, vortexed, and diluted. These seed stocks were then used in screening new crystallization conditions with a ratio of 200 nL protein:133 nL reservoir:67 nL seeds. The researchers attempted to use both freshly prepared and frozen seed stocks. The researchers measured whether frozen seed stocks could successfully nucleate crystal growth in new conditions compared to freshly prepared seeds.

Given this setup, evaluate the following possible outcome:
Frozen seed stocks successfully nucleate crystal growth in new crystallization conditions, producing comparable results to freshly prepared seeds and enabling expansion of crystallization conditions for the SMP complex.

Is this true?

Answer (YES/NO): NO